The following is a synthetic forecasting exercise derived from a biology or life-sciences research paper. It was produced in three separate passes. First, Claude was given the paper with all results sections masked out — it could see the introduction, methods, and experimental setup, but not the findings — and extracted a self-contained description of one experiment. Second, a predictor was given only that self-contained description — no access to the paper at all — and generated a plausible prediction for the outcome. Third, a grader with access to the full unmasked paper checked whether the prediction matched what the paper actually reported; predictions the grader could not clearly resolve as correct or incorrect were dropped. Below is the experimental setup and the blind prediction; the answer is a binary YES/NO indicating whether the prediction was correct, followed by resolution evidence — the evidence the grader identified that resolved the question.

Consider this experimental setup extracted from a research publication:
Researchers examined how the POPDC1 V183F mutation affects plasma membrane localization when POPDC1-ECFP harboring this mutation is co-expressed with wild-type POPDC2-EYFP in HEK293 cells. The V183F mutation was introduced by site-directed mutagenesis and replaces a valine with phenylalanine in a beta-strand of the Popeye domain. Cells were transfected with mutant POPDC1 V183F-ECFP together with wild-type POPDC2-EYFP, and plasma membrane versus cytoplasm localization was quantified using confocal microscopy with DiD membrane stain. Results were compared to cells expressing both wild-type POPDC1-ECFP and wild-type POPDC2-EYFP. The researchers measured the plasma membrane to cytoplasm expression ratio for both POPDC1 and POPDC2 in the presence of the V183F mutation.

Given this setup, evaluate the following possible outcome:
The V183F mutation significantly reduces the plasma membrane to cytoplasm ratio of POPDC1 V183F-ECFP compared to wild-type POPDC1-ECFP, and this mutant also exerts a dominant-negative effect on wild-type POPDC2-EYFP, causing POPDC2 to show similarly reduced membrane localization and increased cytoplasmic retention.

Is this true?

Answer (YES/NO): NO